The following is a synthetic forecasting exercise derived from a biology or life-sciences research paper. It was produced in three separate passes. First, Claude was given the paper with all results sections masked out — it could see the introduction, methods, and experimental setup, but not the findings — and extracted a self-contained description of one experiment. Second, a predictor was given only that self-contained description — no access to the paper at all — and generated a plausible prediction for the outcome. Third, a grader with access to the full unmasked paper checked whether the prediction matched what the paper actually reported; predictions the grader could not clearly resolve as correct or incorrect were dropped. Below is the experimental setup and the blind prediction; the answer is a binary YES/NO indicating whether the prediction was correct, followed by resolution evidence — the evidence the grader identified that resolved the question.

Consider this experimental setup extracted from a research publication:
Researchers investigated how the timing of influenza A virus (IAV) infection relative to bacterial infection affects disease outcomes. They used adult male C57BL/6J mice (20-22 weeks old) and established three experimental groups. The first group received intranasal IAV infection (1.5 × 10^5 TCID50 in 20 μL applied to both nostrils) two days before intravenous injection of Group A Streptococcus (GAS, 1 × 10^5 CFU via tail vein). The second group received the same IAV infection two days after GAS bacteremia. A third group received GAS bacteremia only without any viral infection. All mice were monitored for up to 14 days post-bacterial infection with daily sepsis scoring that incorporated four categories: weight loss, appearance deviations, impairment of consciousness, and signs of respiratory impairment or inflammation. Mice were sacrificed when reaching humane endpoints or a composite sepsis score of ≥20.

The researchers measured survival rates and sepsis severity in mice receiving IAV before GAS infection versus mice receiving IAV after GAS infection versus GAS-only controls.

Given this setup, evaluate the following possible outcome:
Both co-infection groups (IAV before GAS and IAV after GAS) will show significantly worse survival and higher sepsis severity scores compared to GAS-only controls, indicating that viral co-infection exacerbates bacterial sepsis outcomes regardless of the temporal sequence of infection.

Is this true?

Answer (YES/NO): NO